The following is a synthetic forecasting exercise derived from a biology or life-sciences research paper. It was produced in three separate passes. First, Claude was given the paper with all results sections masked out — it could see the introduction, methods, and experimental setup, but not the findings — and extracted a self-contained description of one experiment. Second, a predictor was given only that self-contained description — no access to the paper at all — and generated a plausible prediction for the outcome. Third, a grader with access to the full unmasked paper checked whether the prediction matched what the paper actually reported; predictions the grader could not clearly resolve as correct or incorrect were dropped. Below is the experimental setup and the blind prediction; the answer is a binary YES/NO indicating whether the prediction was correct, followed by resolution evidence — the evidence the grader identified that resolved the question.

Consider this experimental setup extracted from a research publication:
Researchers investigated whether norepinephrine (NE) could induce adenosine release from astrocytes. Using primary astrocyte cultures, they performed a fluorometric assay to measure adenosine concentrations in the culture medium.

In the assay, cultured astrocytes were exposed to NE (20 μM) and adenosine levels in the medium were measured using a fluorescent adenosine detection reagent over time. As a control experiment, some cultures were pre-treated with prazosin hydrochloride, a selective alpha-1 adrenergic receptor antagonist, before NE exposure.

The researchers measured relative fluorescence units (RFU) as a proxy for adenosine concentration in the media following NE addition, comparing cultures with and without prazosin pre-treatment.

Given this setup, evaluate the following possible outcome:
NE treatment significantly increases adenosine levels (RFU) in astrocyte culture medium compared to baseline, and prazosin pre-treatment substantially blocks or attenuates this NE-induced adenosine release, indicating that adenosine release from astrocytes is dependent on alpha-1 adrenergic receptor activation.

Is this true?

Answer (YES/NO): YES